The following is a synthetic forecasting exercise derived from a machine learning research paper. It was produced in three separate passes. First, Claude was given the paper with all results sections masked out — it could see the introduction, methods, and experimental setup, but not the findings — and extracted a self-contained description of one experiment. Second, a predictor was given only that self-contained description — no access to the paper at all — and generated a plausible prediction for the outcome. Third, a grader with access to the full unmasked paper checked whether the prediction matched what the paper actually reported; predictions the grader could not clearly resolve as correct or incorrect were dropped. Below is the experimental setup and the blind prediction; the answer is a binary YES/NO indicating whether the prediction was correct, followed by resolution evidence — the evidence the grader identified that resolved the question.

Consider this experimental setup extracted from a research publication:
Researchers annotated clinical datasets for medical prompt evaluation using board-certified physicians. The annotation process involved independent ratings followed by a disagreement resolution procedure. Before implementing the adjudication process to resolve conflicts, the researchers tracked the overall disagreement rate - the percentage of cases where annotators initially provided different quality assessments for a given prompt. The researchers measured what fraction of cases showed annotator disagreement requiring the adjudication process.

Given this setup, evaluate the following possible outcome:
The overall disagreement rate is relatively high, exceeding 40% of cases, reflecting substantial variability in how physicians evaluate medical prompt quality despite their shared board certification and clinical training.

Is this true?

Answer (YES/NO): NO